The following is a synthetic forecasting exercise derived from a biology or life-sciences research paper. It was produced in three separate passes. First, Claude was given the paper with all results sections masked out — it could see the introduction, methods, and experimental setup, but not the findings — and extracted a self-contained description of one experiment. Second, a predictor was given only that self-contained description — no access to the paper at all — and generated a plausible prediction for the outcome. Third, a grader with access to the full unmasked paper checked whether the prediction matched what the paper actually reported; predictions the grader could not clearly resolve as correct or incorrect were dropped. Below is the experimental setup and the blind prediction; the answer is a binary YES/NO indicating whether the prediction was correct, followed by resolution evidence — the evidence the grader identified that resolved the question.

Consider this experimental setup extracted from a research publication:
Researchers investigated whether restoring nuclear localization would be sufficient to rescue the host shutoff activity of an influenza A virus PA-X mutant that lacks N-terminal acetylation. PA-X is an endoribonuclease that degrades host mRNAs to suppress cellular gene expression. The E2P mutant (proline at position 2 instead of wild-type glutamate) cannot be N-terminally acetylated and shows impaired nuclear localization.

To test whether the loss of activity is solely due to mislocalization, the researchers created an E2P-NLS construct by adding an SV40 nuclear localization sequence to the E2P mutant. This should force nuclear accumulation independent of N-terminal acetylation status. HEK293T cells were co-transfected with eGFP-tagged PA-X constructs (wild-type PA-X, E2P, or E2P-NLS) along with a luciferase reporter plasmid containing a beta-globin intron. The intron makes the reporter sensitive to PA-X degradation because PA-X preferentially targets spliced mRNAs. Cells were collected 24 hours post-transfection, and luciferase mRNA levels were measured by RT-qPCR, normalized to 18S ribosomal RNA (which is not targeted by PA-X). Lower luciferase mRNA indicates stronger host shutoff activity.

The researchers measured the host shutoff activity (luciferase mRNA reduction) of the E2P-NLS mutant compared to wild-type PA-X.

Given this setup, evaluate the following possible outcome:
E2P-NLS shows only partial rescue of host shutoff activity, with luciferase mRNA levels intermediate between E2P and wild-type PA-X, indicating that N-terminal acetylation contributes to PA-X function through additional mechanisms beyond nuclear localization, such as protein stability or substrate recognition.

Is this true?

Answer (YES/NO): NO